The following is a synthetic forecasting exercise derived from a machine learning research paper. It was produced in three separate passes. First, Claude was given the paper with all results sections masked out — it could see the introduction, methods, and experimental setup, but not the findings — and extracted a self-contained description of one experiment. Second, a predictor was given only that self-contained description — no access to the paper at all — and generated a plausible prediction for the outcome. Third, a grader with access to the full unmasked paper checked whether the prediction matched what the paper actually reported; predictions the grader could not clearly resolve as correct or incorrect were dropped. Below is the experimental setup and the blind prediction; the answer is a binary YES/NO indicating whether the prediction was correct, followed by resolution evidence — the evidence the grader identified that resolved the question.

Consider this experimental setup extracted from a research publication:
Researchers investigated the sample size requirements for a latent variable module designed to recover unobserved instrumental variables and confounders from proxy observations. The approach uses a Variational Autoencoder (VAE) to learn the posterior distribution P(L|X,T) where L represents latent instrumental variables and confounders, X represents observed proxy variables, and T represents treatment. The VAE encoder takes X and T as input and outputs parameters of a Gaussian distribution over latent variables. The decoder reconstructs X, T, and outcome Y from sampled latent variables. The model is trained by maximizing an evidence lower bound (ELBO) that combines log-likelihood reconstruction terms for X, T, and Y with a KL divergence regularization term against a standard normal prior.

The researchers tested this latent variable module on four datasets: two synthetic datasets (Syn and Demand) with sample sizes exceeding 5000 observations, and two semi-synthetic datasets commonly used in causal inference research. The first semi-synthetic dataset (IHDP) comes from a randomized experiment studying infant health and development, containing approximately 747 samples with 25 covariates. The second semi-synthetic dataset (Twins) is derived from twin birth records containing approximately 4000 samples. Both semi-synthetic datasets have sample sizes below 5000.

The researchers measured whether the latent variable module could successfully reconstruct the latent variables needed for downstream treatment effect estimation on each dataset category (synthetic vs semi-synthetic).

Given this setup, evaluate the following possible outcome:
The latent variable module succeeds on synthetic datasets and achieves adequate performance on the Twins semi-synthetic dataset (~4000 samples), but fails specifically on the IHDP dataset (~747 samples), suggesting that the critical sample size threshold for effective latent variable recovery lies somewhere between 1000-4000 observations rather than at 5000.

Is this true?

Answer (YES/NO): NO